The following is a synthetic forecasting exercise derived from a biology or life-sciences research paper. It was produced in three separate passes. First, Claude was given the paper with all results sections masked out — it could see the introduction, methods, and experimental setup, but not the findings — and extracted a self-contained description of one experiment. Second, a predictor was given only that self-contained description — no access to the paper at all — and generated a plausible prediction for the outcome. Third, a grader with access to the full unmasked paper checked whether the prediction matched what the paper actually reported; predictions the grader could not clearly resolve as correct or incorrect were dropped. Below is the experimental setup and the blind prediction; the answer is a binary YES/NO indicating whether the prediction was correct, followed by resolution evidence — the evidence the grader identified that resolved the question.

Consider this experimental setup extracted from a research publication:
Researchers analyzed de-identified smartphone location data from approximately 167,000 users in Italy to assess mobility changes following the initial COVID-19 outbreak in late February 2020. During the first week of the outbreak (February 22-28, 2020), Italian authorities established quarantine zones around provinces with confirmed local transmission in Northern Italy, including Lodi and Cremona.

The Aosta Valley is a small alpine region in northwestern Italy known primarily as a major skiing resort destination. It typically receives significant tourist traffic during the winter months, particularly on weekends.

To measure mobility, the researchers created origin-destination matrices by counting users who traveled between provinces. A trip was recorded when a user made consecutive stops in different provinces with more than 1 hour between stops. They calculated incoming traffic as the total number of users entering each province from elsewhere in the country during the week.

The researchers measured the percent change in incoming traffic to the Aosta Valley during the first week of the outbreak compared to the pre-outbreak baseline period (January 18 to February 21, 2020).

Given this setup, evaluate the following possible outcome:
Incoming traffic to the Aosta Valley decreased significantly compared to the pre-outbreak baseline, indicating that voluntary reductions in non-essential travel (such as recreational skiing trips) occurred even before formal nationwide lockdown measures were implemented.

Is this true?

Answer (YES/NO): NO